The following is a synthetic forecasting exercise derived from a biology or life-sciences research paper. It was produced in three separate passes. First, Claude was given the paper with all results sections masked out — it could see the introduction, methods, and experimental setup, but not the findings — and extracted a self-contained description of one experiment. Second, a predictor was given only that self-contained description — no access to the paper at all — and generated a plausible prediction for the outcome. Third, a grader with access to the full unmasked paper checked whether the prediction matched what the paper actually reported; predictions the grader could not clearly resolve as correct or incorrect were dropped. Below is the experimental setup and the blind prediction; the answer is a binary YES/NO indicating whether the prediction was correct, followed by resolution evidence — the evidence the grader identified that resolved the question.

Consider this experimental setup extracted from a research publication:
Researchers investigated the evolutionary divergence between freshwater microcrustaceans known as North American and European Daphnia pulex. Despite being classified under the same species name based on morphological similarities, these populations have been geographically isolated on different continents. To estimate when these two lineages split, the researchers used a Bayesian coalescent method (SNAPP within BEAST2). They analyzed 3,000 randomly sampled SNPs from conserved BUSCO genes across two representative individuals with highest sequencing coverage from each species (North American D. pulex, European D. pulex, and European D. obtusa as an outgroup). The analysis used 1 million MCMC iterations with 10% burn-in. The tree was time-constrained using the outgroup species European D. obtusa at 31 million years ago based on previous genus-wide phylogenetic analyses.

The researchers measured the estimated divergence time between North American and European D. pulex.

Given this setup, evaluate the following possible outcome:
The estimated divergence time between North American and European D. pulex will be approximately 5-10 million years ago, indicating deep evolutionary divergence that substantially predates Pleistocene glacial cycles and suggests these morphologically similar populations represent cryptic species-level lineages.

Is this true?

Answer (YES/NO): YES